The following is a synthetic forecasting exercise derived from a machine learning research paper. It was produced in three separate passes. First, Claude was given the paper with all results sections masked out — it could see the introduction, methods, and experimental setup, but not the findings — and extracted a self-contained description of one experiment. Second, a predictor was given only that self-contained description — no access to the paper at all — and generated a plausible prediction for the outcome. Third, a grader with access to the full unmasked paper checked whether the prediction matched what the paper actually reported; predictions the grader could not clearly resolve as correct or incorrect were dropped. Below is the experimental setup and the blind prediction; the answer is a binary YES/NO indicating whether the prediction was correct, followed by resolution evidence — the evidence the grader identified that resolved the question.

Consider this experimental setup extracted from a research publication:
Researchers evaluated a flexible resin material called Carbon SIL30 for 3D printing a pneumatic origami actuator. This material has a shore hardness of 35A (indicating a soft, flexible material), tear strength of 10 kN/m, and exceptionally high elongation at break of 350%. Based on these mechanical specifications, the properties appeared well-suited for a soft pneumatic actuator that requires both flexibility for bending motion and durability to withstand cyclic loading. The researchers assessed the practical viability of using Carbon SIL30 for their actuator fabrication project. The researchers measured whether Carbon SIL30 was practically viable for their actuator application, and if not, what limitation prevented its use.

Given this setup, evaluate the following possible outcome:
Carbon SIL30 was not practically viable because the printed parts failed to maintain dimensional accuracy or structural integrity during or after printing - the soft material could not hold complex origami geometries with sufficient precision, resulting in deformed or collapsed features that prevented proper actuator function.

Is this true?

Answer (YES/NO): NO